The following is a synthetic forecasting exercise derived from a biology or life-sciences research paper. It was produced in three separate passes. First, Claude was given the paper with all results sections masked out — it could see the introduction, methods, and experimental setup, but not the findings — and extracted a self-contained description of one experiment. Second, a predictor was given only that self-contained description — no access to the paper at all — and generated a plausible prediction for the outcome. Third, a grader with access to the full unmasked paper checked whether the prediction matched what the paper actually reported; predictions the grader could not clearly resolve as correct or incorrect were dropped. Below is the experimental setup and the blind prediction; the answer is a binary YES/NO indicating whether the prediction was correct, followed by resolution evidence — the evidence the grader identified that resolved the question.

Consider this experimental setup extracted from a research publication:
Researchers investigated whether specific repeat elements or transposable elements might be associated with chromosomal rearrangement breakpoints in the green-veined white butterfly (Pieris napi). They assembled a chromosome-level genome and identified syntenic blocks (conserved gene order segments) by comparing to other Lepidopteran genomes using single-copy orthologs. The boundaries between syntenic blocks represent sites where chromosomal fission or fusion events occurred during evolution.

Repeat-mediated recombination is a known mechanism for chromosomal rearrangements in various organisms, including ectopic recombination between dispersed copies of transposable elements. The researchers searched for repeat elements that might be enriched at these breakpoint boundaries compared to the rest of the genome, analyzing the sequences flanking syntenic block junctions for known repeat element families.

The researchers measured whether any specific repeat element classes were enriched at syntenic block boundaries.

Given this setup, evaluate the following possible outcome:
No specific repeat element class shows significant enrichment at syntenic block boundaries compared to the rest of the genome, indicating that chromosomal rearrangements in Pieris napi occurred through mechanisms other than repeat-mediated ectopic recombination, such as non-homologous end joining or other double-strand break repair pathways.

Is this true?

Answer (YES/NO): NO